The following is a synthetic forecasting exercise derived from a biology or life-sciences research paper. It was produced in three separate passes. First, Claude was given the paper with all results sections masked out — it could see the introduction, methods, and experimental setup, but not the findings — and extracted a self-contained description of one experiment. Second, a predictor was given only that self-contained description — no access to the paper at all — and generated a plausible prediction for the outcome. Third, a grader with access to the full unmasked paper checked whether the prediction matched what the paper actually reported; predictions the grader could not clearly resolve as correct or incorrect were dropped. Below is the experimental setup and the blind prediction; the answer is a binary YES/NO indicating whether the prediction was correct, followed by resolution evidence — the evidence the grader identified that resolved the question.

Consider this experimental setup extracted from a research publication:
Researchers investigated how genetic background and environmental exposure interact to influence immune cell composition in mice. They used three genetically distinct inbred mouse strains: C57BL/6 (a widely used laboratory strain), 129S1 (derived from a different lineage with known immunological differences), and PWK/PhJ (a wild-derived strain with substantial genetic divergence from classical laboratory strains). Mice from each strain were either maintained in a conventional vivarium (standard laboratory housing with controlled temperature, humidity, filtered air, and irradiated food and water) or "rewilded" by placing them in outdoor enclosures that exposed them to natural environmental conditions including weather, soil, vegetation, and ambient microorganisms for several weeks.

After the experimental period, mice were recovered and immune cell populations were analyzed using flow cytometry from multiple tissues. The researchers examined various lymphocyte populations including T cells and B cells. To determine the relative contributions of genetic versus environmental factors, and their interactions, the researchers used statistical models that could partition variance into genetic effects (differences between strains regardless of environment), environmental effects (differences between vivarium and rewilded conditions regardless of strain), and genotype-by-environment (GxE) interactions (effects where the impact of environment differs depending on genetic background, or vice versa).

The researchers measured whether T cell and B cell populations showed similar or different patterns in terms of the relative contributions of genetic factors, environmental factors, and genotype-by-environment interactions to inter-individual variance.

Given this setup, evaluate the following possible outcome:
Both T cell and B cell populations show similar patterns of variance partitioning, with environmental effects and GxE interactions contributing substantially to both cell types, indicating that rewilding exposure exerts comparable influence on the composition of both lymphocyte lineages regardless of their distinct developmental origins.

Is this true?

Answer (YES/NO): NO